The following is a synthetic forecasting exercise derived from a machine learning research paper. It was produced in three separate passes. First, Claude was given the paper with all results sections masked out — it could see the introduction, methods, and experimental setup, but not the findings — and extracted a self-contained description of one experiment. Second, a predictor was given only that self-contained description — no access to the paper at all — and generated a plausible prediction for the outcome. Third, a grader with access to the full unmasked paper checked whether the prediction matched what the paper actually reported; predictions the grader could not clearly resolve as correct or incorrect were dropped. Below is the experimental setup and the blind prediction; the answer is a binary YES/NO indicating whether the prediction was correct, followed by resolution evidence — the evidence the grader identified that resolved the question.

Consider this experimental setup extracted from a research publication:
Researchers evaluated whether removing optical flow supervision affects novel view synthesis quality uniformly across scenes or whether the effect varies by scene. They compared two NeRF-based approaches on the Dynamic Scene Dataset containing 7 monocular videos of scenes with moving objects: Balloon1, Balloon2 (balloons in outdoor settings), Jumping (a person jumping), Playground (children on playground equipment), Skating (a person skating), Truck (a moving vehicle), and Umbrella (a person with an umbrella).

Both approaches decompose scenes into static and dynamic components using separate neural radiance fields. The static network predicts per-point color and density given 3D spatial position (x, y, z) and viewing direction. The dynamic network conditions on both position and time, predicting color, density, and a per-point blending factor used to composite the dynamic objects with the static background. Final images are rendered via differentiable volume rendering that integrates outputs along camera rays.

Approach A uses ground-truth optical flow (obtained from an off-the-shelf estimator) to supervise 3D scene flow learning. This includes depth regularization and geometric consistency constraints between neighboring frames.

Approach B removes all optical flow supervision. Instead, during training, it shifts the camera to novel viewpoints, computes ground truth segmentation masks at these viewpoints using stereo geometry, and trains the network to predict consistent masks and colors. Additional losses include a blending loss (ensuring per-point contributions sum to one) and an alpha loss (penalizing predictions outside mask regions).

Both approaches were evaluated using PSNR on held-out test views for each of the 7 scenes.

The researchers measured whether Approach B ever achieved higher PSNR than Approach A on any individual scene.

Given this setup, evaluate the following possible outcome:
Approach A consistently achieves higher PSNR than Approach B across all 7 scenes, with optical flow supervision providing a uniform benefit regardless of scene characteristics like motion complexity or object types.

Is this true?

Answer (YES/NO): NO